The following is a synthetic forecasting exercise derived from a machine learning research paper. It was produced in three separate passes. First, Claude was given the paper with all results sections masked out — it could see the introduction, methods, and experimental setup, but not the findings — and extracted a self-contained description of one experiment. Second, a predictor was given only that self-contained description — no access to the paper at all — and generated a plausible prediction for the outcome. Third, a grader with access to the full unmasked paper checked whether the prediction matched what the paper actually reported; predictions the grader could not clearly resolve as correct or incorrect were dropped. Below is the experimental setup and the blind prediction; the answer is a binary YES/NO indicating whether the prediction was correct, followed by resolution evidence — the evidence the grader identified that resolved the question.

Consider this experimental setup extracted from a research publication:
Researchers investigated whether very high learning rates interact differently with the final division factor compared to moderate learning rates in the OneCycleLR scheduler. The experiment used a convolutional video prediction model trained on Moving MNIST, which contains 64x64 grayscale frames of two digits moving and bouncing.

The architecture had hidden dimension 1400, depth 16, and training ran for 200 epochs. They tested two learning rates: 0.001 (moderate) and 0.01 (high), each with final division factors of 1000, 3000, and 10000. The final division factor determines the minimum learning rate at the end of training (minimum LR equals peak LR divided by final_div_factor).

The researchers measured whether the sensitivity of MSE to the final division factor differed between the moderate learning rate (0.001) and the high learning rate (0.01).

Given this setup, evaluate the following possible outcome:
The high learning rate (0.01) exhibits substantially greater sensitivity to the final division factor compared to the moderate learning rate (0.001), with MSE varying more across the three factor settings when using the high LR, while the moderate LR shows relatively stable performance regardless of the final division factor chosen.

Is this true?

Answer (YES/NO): YES